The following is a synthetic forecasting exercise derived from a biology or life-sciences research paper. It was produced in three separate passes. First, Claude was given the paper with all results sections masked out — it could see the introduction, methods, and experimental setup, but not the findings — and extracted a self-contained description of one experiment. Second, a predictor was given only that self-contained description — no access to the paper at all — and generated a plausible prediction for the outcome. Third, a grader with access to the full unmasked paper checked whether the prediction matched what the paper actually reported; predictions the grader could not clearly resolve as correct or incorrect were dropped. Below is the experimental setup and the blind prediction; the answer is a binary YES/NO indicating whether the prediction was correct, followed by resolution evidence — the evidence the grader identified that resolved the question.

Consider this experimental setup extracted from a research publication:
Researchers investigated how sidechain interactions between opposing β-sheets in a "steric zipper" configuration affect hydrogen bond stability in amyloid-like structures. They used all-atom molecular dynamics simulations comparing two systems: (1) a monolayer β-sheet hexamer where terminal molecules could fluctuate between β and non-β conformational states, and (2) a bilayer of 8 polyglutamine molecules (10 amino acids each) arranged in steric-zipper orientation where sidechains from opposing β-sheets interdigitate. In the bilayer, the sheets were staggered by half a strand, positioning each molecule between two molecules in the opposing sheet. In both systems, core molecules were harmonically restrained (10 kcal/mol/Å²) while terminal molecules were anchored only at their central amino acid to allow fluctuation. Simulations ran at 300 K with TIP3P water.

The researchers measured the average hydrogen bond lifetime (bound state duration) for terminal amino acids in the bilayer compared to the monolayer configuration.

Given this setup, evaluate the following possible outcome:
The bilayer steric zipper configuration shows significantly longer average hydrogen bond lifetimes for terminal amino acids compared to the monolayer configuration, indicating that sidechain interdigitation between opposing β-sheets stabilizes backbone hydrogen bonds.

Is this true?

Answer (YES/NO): YES